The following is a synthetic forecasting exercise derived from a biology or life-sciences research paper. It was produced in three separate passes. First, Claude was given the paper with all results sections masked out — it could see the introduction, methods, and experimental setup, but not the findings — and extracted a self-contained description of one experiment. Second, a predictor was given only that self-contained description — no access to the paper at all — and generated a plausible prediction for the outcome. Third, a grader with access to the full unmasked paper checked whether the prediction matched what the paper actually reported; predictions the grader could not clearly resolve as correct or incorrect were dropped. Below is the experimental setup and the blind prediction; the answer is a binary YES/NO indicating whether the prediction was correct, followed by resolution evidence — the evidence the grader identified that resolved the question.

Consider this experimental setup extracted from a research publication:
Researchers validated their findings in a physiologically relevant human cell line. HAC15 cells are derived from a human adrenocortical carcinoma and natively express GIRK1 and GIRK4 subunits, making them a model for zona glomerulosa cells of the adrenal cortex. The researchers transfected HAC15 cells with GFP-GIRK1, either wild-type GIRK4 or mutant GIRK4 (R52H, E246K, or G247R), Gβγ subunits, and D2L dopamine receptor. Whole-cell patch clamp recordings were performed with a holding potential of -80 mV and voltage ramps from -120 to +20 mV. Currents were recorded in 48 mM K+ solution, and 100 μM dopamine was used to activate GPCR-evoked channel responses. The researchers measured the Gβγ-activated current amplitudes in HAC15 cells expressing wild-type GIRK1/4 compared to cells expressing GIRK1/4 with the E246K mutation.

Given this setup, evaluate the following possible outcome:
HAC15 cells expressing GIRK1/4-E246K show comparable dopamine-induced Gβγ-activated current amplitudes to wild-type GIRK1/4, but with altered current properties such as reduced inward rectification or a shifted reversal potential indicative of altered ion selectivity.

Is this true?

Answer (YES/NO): NO